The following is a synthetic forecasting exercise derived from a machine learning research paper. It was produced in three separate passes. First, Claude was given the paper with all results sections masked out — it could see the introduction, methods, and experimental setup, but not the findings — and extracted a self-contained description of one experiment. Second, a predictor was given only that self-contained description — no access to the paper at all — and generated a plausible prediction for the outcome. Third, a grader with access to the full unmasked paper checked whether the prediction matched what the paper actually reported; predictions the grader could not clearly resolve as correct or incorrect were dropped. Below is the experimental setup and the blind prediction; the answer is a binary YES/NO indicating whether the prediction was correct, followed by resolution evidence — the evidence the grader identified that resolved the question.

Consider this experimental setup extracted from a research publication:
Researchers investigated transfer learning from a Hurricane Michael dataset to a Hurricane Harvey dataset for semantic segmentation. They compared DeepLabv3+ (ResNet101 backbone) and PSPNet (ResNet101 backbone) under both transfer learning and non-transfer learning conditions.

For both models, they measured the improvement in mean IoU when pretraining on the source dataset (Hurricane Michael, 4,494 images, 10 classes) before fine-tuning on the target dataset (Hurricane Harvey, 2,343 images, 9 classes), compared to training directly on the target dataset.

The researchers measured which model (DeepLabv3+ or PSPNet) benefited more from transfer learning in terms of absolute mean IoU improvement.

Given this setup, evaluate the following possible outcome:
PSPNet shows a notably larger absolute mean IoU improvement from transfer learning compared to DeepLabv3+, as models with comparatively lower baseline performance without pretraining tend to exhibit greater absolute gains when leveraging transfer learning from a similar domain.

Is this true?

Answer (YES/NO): NO